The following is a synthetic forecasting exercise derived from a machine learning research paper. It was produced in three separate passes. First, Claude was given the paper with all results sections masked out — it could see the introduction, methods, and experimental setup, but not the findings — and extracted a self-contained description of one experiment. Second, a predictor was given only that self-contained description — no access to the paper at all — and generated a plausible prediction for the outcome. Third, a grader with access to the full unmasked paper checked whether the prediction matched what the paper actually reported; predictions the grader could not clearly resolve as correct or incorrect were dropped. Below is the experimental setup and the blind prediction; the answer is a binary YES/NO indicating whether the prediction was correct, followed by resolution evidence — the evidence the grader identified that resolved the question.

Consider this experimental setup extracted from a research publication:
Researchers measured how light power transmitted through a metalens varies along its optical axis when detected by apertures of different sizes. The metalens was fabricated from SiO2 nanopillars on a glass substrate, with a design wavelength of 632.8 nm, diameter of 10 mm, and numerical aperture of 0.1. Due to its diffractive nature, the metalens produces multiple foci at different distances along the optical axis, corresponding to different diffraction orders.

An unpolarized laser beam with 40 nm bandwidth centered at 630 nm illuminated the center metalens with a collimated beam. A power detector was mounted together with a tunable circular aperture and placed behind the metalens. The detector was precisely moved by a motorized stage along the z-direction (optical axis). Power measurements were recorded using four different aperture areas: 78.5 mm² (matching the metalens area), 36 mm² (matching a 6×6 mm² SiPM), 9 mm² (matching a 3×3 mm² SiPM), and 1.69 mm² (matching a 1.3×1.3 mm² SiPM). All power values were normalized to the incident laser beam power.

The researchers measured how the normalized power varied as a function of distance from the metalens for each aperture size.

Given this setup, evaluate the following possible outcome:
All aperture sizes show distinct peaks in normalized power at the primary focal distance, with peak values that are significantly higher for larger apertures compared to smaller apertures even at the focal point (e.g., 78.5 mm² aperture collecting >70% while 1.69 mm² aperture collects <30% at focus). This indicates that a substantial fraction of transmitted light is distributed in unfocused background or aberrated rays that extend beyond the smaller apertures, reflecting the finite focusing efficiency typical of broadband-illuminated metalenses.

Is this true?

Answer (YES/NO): NO